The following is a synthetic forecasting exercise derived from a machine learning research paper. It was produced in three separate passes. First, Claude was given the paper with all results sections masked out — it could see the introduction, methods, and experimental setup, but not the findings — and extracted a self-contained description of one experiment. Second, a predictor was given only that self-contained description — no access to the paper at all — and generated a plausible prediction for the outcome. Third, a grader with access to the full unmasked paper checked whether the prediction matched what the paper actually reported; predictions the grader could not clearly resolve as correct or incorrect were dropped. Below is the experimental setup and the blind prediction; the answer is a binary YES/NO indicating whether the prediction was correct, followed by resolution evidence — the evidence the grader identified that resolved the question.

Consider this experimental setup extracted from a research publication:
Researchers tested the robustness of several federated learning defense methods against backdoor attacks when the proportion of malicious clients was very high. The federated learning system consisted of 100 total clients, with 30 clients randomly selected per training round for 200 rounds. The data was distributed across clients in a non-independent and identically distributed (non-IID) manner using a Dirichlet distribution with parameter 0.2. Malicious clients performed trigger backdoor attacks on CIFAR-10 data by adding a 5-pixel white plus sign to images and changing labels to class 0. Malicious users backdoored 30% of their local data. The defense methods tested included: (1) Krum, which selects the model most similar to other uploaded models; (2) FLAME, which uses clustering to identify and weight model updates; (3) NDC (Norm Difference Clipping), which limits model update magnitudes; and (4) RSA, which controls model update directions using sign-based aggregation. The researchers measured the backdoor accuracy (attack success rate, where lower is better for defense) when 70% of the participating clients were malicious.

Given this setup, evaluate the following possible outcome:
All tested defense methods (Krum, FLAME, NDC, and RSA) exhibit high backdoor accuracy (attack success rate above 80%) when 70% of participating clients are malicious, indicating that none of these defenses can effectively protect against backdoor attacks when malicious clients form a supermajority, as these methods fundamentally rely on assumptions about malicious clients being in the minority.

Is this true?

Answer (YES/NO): NO